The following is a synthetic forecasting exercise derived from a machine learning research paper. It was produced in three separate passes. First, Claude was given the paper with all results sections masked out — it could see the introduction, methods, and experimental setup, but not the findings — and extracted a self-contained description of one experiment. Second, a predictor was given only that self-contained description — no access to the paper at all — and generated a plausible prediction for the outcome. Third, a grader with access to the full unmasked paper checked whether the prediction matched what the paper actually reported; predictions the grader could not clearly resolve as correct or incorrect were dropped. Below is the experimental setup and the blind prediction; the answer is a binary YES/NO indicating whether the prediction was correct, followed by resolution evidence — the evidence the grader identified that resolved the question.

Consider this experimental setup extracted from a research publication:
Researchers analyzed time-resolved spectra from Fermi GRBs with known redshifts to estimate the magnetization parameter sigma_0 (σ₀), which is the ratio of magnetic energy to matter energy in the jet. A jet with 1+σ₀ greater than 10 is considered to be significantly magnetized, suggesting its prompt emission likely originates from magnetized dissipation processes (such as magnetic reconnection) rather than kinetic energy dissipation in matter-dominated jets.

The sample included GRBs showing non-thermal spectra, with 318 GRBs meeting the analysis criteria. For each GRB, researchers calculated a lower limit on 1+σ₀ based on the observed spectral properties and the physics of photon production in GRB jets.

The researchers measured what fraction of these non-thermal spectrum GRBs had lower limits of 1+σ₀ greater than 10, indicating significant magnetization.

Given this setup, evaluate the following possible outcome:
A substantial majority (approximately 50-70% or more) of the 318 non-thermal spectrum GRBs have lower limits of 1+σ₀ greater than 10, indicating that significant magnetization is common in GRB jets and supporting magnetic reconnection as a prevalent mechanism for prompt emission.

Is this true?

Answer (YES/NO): NO